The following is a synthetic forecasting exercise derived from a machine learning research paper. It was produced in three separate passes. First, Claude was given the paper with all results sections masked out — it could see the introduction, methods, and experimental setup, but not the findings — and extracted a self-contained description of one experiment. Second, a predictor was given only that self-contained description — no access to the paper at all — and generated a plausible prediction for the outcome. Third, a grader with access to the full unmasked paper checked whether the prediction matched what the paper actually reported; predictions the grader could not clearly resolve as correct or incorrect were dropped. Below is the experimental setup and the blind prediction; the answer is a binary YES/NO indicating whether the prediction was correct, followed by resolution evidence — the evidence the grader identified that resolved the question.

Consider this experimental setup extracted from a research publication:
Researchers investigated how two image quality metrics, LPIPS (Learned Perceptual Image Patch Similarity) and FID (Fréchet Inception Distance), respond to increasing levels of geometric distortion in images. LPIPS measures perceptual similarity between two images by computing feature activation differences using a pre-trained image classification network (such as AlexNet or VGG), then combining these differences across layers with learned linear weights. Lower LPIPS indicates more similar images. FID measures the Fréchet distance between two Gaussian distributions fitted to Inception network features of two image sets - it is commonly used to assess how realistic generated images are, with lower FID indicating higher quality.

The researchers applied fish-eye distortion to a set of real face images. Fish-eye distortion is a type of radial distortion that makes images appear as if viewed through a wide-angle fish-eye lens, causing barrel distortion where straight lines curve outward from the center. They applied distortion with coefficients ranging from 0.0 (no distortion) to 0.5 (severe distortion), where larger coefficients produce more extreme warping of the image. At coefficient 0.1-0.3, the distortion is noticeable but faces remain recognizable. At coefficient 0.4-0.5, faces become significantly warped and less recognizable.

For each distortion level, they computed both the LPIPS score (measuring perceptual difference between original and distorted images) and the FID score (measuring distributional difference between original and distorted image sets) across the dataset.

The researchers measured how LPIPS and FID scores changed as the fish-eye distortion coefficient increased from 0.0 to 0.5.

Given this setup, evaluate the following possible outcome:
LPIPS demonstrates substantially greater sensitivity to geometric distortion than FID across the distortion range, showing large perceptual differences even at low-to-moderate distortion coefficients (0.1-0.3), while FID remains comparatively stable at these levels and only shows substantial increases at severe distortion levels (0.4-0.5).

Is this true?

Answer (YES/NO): NO